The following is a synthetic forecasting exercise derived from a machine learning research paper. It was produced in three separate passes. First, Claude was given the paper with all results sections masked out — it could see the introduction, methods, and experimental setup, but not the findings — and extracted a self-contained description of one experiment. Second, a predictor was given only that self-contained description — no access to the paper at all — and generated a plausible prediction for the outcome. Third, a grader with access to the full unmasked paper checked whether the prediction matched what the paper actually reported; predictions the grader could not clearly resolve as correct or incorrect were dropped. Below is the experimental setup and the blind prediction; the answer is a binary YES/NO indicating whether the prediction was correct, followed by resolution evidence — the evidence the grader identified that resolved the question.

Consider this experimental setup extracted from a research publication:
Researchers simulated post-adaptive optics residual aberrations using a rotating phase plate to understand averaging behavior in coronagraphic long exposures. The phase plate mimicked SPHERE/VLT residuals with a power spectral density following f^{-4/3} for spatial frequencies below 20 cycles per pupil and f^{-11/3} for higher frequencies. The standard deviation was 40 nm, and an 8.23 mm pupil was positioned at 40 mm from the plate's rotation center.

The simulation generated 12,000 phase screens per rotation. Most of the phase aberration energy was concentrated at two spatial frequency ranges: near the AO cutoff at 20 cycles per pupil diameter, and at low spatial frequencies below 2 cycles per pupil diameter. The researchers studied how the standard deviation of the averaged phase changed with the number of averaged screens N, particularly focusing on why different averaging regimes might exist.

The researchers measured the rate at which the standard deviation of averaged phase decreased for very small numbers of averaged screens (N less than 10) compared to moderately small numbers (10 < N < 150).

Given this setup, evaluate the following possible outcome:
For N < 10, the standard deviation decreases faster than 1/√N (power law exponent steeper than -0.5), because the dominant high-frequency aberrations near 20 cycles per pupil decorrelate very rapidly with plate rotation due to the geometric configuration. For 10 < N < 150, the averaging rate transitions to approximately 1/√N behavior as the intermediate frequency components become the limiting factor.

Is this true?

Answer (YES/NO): NO